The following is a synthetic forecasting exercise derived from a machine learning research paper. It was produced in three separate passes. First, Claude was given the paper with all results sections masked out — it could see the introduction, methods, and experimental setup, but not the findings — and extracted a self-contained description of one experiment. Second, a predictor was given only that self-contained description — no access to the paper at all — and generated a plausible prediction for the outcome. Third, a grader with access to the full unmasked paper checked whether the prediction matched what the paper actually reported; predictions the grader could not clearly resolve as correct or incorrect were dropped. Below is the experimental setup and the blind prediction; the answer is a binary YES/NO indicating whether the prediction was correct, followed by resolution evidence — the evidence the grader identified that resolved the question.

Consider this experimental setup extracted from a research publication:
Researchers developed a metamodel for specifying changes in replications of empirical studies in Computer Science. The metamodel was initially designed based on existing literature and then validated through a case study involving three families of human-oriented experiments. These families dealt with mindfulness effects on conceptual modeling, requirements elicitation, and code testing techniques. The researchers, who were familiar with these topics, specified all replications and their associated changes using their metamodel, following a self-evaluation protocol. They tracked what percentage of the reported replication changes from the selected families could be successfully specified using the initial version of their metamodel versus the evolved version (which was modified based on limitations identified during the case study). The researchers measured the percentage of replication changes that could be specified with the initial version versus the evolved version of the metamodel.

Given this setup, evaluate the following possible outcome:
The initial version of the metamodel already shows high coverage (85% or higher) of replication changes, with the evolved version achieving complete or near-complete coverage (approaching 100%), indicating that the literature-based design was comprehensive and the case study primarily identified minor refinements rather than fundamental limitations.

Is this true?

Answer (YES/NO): NO